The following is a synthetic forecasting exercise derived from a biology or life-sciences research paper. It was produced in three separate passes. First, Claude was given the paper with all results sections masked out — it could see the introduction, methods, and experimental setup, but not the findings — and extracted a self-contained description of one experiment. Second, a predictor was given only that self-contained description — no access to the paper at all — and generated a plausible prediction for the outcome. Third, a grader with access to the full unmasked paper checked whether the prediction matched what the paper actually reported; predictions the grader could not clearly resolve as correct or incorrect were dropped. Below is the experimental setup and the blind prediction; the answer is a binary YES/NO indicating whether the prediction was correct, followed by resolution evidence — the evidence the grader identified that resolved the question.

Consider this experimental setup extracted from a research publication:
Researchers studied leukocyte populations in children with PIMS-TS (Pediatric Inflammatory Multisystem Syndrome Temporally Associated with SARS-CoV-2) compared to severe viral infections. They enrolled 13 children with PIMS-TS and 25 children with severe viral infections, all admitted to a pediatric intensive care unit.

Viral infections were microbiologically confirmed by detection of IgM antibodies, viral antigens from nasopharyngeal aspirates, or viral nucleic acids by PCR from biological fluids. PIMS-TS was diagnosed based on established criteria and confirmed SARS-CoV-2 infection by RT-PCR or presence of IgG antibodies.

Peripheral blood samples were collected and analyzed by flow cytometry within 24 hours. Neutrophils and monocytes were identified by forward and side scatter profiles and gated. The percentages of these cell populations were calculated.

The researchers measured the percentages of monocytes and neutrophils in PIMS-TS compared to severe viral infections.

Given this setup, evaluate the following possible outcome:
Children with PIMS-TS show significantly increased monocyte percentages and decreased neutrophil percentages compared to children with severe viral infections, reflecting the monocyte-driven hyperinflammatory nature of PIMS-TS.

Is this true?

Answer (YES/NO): NO